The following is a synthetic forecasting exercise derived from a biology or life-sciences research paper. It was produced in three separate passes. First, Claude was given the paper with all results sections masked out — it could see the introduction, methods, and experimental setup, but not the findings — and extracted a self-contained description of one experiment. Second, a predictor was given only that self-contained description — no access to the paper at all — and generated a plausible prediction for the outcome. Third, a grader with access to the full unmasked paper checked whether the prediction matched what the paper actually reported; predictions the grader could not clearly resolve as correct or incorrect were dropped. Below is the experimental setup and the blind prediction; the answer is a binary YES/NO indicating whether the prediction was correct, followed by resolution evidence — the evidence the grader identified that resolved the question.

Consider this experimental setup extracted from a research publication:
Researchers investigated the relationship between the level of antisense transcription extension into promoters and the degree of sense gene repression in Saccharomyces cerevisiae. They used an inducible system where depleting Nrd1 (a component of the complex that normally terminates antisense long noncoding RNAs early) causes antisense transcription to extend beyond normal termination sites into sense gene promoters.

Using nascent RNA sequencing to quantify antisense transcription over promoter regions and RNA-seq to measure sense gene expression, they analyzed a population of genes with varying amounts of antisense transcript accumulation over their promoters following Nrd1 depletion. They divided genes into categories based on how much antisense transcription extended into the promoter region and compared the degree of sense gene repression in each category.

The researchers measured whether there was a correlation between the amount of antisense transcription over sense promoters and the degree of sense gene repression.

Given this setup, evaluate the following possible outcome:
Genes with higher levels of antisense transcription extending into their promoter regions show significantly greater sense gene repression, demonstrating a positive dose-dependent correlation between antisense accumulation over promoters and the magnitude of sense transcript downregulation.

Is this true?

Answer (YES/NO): YES